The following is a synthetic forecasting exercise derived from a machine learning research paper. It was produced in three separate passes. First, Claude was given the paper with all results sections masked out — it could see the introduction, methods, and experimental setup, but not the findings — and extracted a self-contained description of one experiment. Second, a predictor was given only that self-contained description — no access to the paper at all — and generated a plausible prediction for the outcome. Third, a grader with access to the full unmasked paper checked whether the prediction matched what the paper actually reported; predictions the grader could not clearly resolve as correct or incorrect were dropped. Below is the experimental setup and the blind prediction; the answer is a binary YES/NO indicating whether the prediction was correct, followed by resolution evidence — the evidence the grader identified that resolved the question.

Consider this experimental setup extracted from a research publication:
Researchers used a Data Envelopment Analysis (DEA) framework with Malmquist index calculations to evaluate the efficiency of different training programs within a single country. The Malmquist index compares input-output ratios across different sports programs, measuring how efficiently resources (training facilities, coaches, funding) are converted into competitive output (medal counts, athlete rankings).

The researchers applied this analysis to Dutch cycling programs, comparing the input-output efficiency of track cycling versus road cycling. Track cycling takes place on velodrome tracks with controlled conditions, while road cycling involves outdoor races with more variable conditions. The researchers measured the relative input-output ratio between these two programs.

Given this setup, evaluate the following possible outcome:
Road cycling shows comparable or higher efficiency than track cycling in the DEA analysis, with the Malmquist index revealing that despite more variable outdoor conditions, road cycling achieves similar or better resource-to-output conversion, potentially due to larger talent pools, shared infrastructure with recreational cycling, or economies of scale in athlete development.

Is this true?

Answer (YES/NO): NO